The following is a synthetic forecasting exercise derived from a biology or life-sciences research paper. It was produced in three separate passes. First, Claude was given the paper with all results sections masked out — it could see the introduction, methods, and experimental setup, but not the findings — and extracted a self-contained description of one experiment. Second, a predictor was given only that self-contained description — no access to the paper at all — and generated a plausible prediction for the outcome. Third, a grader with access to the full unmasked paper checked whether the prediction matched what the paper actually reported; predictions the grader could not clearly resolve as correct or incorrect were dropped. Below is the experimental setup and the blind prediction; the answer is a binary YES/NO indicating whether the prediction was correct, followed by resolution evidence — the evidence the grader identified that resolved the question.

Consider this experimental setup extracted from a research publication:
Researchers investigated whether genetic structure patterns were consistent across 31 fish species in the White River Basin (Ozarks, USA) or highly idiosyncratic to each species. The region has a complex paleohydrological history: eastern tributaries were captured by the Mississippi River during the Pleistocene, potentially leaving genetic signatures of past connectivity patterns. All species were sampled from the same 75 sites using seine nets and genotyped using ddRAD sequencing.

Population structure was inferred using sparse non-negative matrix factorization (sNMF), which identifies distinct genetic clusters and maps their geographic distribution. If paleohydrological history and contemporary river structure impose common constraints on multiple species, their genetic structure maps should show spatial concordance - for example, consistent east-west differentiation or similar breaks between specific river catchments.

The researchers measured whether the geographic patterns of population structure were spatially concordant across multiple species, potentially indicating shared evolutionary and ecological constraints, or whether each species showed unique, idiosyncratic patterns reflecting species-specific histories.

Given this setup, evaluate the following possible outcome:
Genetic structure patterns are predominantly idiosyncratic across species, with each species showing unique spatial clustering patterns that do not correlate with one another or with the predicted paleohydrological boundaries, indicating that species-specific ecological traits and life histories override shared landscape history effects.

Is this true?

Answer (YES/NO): NO